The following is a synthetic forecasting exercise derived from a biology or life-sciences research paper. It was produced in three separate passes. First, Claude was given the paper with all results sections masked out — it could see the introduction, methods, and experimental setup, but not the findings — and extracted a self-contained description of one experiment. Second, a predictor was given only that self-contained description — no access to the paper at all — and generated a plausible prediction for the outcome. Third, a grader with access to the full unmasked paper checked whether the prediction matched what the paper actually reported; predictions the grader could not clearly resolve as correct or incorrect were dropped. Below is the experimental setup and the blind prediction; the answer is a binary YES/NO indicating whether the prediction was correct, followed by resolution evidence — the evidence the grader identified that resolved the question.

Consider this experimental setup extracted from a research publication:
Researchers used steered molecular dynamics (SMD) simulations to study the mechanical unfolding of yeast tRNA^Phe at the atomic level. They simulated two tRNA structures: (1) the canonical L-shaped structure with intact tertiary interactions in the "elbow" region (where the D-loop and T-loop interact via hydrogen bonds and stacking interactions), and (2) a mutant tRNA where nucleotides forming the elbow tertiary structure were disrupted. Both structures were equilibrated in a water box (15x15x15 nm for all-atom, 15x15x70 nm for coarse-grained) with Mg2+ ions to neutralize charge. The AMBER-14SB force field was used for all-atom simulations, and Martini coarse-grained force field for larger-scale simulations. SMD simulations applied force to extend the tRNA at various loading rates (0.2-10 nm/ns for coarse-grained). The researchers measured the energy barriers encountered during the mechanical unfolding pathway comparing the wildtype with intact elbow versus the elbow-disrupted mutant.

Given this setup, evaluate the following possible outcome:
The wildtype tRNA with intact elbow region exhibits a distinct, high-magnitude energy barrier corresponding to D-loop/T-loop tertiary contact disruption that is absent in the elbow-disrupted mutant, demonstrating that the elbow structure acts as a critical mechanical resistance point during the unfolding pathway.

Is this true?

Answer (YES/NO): YES